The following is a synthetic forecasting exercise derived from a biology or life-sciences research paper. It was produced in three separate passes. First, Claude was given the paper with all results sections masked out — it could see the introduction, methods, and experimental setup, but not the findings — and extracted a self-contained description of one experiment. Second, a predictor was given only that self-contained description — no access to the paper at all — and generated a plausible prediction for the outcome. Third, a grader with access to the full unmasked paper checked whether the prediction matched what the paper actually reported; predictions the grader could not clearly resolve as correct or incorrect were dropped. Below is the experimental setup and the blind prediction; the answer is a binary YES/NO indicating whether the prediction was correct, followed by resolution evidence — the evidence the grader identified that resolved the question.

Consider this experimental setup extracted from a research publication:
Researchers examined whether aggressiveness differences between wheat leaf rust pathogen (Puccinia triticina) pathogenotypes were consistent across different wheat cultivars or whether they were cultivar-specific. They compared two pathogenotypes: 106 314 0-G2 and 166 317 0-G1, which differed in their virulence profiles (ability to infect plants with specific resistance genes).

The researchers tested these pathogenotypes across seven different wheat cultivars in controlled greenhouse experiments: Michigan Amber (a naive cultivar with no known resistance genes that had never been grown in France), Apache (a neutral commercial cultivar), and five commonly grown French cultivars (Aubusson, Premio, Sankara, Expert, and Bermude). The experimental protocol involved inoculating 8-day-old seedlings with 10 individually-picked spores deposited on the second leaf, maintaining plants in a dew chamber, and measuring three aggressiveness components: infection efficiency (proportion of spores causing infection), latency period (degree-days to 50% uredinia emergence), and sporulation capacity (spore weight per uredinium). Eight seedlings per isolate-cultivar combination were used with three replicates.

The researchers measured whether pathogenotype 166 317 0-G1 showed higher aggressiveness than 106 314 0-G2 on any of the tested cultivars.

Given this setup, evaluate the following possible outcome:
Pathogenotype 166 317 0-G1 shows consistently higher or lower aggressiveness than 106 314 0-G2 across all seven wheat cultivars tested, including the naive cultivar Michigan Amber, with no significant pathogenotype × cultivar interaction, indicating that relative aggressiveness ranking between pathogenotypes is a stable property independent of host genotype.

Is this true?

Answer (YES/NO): YES